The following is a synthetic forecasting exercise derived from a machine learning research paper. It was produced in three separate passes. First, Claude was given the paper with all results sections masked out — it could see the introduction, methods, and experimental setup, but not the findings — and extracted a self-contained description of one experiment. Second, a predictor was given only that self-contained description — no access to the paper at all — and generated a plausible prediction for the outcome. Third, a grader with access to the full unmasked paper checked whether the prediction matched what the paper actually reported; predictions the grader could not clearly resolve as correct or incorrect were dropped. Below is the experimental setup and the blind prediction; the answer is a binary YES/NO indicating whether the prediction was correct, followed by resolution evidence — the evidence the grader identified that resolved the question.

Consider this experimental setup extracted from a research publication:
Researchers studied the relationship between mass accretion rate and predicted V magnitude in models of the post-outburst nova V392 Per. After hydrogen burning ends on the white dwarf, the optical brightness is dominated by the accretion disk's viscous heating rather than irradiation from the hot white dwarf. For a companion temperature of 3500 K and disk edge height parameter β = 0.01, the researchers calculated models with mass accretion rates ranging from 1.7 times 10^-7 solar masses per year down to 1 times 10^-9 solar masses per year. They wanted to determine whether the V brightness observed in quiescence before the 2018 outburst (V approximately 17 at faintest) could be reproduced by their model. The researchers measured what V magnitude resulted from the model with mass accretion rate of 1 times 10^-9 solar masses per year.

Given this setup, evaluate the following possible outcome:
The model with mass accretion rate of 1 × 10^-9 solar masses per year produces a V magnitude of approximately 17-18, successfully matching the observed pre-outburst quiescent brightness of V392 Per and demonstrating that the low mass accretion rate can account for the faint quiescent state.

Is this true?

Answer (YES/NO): YES